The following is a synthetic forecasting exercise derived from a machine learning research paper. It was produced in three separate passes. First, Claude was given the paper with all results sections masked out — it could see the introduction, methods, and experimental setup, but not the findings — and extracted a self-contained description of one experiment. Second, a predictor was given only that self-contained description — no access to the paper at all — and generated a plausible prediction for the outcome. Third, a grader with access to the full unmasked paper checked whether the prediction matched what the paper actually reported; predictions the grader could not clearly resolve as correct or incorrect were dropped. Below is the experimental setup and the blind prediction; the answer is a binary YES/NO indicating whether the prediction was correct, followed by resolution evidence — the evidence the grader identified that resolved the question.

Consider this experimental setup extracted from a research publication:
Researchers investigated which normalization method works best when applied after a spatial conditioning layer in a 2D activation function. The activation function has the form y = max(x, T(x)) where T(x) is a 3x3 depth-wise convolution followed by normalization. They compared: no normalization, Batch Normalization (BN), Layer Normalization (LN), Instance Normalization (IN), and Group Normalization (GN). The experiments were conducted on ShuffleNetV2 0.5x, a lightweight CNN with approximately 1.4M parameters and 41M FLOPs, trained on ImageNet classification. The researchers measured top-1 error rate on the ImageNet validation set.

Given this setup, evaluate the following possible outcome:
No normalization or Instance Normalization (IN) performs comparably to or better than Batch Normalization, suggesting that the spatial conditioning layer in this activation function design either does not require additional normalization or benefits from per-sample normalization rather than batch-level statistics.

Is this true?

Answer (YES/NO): NO